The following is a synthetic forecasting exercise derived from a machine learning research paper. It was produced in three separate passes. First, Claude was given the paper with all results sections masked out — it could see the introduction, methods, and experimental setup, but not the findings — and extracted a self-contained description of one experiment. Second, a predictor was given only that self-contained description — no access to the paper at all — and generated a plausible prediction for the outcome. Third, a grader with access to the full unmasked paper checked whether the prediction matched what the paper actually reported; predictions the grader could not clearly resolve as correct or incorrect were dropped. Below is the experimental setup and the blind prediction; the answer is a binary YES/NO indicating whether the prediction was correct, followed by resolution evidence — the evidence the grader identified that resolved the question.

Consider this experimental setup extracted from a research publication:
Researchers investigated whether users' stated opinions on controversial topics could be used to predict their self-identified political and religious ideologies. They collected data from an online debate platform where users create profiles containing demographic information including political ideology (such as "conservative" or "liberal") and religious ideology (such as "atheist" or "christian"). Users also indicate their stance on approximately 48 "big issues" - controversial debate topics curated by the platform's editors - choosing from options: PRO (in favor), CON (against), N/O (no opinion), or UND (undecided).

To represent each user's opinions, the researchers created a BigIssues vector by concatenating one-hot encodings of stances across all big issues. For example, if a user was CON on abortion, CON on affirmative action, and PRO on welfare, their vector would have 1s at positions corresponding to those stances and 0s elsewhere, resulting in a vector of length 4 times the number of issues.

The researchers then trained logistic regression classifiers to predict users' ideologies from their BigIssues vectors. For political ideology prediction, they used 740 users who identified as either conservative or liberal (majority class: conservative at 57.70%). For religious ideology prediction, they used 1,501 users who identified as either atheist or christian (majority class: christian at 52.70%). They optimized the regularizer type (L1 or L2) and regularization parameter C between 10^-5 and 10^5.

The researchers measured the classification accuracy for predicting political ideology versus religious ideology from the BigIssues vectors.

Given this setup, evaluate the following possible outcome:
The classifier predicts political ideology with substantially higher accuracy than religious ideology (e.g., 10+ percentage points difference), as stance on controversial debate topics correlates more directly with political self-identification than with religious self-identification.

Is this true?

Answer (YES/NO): NO